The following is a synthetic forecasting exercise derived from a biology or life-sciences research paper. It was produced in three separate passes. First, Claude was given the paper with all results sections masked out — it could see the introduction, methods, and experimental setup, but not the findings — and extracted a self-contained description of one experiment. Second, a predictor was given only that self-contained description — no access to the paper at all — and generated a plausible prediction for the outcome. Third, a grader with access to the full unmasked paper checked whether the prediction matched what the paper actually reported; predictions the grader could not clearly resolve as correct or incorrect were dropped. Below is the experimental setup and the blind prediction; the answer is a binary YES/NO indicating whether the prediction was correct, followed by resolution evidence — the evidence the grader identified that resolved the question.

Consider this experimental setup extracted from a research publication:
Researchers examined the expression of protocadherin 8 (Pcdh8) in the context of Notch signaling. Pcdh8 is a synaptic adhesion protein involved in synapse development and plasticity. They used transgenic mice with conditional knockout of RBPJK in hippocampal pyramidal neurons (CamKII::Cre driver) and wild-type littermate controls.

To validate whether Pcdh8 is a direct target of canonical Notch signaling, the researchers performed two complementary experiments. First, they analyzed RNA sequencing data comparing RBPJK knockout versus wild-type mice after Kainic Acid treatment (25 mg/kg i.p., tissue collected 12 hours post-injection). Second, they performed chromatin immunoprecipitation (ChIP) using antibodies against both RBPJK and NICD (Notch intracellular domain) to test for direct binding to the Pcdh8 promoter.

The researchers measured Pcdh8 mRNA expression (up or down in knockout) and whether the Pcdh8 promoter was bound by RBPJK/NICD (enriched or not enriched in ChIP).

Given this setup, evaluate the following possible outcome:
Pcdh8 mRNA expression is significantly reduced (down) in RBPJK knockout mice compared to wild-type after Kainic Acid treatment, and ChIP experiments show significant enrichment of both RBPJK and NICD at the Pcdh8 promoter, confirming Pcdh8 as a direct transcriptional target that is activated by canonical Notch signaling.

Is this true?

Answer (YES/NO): NO